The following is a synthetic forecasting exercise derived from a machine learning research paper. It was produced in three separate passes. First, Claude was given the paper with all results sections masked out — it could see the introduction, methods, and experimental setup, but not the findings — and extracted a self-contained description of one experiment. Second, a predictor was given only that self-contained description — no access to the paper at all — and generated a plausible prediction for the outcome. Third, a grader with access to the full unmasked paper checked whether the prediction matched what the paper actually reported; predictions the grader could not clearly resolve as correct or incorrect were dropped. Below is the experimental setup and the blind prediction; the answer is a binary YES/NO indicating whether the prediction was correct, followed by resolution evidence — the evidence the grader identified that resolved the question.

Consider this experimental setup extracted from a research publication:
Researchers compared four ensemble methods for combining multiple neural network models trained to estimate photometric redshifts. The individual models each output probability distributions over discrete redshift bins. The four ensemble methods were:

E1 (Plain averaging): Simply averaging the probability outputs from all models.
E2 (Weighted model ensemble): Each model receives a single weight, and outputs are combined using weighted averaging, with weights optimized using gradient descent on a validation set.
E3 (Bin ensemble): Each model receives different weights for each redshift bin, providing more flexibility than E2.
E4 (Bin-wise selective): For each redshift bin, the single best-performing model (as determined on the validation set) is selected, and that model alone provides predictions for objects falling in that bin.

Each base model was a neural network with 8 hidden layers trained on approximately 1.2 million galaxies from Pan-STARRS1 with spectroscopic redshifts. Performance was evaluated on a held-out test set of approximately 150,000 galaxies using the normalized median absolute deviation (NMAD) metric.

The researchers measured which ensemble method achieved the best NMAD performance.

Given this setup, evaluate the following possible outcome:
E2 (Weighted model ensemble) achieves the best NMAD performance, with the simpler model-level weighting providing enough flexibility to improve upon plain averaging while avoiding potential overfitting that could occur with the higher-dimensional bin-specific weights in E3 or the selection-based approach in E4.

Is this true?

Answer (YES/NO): NO